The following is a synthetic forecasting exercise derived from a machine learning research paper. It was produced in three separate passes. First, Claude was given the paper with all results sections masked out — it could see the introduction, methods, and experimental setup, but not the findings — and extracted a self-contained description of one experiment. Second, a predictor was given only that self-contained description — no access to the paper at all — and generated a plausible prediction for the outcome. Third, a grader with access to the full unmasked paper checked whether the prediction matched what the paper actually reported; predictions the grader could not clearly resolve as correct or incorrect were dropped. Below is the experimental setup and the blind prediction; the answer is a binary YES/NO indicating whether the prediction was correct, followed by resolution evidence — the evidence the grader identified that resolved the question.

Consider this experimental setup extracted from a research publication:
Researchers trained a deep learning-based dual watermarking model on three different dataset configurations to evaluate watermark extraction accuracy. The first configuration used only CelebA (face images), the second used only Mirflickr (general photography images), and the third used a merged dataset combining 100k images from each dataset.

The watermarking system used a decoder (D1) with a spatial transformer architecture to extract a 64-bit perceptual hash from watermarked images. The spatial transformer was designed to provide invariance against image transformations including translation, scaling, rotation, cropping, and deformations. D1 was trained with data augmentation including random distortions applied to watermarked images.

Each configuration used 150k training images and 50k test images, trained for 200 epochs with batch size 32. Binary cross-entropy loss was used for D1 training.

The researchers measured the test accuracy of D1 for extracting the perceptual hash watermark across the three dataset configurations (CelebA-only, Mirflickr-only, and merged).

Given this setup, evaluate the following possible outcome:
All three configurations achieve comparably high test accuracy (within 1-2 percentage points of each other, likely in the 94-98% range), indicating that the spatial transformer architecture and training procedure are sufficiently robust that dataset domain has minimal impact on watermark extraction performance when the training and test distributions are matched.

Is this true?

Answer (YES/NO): YES